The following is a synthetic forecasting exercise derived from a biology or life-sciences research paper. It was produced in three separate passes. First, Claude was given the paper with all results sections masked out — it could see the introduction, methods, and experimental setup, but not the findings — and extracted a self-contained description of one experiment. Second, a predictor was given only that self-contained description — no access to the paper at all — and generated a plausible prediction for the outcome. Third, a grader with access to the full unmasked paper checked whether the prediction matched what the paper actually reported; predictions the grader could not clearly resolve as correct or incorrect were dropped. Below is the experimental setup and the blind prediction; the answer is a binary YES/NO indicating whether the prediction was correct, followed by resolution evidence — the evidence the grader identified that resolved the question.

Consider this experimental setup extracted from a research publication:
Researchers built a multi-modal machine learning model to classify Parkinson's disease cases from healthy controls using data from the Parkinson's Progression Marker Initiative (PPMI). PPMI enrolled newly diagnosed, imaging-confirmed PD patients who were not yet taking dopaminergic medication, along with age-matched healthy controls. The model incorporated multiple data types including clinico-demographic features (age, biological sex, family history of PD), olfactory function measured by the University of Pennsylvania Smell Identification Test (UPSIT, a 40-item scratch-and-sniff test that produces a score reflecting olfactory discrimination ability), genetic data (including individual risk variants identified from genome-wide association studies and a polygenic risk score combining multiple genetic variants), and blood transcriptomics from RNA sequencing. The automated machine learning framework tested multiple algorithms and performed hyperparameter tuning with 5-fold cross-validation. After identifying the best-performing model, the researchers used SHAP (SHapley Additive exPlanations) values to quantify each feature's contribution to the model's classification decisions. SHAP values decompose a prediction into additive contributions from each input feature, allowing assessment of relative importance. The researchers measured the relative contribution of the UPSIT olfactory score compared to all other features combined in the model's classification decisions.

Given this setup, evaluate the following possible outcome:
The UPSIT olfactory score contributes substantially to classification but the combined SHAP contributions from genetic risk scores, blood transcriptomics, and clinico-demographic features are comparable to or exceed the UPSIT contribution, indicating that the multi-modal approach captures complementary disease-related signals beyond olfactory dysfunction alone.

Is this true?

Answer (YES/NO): YES